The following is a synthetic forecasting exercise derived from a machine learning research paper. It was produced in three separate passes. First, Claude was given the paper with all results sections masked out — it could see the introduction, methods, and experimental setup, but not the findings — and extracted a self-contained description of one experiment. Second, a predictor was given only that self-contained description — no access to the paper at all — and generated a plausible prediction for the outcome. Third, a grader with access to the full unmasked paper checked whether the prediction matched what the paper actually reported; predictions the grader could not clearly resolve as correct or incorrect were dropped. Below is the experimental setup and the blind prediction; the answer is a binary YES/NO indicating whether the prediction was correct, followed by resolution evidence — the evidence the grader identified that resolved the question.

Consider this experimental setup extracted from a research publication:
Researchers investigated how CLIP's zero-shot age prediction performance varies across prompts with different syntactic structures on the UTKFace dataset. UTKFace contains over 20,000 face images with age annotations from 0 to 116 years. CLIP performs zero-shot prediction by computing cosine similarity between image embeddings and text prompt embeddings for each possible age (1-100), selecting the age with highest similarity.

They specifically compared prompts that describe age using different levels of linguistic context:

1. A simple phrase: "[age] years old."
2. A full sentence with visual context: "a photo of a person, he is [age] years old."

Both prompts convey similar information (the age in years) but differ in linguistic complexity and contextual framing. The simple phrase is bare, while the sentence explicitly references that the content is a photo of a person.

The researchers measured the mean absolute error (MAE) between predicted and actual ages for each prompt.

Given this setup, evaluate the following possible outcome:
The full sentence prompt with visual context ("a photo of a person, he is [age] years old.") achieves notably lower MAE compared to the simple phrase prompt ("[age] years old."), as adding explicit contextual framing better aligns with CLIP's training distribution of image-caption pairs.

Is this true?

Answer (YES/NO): YES